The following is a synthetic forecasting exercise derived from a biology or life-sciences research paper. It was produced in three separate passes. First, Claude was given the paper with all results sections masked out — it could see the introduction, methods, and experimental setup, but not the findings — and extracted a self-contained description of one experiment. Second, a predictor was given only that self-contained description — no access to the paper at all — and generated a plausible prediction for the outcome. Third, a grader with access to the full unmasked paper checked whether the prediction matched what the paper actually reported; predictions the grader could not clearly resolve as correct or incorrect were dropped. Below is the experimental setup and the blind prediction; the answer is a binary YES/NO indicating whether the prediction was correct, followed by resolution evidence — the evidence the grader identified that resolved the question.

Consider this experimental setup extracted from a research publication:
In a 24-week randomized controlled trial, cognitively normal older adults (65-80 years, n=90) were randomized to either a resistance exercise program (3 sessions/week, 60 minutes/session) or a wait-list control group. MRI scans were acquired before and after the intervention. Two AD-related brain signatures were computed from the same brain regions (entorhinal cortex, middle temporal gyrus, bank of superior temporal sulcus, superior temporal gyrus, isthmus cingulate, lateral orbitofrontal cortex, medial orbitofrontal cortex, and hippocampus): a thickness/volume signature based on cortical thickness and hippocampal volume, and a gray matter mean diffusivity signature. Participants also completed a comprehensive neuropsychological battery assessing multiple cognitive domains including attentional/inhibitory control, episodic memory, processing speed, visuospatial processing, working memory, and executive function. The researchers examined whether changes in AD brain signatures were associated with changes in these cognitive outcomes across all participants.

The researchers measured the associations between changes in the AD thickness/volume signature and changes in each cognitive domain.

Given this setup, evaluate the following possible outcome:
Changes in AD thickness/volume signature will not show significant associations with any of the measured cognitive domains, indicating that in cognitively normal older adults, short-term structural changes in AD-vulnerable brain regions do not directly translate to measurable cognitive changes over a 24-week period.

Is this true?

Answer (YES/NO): NO